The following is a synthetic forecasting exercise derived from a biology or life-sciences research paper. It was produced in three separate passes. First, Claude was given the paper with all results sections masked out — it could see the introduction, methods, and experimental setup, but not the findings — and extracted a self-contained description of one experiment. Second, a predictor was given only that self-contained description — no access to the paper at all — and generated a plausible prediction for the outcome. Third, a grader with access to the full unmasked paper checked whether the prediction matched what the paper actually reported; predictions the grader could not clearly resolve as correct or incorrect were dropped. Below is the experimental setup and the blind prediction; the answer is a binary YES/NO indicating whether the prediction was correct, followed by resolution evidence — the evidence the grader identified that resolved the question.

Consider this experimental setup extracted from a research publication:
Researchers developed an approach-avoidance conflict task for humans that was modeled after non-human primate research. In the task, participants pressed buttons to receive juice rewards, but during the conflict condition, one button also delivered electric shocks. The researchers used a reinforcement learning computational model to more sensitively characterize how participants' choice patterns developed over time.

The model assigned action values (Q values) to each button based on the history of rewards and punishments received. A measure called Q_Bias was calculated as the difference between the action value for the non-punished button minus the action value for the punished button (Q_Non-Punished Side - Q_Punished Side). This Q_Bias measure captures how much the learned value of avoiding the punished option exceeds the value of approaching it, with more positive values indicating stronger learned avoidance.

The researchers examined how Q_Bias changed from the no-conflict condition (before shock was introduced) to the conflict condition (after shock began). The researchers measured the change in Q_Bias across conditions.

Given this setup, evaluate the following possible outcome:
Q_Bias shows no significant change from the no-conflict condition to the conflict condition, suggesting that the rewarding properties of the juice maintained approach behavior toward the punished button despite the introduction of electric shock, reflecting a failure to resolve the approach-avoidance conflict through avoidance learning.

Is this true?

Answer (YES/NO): NO